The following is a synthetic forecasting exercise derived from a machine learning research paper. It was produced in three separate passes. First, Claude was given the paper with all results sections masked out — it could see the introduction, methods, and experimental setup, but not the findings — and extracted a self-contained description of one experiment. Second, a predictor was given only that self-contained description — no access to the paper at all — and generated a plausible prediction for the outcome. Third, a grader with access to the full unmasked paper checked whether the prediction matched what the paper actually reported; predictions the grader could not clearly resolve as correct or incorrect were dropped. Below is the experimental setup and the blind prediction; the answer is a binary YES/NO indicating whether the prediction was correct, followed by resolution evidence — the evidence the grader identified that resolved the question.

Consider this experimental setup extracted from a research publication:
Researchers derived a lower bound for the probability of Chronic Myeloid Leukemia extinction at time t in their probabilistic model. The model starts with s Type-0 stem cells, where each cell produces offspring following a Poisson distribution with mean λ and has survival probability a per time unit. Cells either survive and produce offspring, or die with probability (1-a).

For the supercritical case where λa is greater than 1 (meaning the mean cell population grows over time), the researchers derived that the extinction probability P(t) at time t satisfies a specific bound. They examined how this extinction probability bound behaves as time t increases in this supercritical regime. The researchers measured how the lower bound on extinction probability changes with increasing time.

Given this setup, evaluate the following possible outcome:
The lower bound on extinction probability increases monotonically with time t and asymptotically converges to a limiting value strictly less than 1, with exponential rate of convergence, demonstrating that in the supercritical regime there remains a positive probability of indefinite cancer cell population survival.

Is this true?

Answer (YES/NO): NO